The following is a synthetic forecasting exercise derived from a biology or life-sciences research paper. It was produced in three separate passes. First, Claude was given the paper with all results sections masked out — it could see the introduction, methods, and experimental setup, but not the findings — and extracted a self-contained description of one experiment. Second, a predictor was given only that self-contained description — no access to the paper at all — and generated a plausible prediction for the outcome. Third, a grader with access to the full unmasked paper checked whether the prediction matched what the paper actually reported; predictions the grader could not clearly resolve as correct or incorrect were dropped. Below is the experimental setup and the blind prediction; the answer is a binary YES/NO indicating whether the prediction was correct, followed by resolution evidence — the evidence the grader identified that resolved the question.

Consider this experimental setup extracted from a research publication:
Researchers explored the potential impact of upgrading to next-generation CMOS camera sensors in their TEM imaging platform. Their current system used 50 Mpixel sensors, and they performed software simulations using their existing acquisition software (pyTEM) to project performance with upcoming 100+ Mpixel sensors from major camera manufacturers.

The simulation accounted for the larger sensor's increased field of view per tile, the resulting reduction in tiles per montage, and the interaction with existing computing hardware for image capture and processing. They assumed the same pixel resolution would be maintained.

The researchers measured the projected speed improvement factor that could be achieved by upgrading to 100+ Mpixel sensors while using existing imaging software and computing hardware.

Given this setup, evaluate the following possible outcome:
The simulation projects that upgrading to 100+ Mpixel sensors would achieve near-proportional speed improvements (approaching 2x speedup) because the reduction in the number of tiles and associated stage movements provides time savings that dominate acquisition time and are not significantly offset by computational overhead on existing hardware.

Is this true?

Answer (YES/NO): NO